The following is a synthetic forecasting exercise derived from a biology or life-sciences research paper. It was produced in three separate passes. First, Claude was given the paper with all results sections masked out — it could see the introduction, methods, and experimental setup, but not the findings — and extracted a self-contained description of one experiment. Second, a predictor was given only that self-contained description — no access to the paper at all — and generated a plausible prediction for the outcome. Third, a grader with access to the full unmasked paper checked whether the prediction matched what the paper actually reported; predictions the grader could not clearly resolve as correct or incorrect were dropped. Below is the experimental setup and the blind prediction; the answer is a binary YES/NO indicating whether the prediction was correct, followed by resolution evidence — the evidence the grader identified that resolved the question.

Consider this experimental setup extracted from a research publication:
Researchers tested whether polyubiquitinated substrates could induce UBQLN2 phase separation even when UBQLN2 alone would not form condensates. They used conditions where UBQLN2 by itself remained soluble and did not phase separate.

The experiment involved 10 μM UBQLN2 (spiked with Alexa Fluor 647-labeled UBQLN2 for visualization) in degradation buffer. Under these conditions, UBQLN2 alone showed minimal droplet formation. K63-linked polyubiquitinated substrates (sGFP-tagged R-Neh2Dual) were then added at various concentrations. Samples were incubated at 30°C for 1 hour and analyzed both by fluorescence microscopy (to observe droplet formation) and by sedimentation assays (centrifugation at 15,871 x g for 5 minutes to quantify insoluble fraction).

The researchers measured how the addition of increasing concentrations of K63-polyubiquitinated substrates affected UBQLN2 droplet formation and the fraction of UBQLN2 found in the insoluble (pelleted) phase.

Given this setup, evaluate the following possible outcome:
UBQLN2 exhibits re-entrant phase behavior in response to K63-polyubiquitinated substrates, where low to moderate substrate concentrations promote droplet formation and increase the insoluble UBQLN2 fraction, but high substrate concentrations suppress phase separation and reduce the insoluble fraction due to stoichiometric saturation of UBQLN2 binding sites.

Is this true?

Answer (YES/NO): NO